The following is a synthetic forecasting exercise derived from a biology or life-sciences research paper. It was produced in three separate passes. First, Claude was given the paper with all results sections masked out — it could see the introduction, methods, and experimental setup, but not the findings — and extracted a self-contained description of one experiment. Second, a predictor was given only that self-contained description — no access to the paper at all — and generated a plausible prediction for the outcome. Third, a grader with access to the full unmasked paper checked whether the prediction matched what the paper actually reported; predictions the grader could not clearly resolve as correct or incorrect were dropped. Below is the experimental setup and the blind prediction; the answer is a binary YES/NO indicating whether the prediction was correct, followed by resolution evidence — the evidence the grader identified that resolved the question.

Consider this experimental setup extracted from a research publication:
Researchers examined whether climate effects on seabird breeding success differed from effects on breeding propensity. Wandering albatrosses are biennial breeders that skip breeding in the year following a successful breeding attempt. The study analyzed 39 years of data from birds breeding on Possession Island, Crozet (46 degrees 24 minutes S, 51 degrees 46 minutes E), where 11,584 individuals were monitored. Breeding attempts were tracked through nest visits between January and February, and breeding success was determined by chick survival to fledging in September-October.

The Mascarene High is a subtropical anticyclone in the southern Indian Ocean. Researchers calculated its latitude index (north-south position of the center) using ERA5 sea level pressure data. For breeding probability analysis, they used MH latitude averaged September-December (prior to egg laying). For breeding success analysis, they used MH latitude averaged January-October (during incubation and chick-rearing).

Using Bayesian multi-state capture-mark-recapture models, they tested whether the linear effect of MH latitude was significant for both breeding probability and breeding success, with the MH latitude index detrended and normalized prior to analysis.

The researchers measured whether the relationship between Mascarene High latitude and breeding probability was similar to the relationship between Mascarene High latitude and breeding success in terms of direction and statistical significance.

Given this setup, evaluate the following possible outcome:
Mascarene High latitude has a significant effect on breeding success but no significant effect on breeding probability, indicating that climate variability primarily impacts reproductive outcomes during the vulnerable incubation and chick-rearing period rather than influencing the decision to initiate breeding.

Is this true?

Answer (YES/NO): NO